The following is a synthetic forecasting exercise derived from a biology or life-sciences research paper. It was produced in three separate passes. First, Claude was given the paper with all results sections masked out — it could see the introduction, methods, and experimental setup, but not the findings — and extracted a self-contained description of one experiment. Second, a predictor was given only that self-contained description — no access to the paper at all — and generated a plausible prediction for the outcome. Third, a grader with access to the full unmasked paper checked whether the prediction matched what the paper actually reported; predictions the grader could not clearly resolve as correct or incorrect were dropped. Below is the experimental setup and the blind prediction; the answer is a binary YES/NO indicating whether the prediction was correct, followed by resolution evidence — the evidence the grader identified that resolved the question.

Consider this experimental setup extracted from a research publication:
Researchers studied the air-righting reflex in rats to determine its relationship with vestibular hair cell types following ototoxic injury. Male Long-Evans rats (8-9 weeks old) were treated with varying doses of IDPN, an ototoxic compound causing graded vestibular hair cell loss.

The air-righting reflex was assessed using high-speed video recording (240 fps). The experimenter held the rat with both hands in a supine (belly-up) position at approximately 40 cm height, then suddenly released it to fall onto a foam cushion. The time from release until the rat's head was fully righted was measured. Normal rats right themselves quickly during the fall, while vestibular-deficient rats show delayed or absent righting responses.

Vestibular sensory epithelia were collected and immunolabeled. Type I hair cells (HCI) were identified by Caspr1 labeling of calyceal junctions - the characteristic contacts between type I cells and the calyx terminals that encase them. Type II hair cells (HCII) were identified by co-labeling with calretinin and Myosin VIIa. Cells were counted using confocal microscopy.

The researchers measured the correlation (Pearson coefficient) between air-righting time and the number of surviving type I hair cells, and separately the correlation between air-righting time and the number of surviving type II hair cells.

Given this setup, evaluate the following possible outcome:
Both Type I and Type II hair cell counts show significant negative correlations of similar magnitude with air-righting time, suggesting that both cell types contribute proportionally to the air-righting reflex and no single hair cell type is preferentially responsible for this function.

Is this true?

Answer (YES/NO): NO